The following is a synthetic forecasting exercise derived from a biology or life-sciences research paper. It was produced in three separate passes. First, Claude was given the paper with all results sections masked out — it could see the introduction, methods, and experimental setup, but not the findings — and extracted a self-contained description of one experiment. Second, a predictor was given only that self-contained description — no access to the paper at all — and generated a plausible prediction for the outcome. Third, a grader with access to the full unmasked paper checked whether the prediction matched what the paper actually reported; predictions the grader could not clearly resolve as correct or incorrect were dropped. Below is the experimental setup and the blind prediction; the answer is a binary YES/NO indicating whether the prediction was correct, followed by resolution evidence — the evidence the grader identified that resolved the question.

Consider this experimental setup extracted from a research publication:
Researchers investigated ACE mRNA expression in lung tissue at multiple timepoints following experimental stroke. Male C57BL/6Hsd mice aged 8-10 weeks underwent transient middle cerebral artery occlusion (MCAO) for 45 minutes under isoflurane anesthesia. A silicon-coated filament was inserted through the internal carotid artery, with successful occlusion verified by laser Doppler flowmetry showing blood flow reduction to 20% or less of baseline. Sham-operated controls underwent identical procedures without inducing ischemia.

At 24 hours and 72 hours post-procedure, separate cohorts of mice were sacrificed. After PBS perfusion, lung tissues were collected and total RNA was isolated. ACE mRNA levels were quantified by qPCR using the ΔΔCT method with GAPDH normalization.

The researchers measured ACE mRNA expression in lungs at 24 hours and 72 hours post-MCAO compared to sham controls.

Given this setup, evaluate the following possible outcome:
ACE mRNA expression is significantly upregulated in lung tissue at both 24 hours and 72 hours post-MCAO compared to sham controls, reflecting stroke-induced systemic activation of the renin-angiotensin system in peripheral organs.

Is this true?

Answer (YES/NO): NO